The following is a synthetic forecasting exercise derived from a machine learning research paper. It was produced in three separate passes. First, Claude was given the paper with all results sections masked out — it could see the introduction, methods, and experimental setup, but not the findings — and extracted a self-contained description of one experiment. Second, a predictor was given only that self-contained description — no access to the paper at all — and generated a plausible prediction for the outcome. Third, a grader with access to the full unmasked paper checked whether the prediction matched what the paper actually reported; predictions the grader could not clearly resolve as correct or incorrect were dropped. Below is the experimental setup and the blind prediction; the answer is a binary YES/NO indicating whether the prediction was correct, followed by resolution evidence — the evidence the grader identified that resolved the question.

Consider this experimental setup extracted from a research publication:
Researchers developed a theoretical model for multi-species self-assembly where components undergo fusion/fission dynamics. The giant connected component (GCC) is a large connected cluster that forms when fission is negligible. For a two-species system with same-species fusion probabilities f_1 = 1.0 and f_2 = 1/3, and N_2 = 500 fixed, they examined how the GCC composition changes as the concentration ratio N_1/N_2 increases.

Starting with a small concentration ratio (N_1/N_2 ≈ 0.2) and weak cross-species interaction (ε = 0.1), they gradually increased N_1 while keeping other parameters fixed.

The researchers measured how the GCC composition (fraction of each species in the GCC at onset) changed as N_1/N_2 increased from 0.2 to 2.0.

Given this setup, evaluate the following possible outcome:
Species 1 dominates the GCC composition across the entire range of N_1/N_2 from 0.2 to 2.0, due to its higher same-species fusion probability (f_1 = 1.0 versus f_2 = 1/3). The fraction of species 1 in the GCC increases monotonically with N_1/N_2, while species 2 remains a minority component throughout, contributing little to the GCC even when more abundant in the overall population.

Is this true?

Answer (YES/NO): NO